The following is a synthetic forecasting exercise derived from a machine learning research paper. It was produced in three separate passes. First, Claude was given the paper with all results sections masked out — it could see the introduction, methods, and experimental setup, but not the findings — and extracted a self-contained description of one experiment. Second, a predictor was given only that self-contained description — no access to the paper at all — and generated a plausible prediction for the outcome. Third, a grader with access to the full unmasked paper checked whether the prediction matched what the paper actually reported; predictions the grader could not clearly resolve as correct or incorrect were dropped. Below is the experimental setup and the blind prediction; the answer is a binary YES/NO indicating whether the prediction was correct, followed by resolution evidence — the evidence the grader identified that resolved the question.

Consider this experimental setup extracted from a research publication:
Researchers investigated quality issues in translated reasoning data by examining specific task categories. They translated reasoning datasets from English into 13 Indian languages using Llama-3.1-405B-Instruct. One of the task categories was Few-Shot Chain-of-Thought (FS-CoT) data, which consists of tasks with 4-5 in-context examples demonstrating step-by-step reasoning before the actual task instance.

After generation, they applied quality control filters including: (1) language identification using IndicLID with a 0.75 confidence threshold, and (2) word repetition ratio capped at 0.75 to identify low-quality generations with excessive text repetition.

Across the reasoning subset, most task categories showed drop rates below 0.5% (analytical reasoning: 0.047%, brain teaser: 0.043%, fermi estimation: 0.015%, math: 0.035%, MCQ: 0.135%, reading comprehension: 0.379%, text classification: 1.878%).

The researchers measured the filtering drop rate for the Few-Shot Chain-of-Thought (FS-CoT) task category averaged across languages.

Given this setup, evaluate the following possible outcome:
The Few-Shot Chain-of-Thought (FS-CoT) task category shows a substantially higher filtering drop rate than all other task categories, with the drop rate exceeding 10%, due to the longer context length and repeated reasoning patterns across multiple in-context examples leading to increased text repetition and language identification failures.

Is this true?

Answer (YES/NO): NO